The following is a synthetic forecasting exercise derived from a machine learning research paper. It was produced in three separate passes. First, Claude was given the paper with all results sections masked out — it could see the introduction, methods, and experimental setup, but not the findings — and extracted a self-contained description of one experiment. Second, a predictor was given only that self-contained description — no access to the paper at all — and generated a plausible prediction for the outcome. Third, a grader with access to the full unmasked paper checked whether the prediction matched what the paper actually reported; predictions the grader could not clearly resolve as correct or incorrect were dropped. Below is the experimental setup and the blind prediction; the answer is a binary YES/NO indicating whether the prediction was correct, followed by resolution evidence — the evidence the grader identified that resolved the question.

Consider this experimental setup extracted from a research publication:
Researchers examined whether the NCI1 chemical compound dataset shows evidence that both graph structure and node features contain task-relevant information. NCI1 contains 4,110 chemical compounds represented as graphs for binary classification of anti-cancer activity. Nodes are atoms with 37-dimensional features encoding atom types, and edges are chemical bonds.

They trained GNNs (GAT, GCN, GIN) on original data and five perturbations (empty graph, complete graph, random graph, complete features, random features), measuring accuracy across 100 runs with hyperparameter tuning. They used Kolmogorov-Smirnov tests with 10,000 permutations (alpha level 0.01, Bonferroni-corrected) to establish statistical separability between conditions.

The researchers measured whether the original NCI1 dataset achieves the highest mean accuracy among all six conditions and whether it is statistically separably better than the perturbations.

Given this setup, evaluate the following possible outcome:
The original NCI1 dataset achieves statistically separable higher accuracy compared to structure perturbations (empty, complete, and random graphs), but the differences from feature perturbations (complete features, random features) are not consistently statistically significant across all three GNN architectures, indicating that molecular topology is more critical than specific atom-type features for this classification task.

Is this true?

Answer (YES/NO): NO